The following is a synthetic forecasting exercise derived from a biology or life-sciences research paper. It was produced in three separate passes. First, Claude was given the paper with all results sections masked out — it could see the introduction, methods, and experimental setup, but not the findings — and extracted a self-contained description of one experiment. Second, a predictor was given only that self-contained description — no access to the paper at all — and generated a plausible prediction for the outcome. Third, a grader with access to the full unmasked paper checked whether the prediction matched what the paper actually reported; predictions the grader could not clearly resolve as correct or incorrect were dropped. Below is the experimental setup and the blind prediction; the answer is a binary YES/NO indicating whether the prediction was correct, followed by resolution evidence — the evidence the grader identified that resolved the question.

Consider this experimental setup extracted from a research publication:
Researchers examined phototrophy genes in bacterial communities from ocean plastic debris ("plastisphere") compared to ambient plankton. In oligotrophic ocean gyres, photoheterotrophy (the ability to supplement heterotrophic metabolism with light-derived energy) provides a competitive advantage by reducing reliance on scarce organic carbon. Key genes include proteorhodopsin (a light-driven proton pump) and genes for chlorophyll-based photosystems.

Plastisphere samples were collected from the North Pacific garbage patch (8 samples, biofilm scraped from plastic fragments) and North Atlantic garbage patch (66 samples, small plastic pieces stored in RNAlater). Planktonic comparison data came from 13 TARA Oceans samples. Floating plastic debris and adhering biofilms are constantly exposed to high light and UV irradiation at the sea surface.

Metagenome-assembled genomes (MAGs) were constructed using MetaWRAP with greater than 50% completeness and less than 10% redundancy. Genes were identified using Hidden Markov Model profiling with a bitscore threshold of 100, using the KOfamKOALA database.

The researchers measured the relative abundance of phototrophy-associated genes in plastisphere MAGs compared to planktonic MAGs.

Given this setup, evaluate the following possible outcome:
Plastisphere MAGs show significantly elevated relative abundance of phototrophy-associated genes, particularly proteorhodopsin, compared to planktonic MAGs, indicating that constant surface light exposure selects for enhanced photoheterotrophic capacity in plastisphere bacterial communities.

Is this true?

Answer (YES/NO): NO